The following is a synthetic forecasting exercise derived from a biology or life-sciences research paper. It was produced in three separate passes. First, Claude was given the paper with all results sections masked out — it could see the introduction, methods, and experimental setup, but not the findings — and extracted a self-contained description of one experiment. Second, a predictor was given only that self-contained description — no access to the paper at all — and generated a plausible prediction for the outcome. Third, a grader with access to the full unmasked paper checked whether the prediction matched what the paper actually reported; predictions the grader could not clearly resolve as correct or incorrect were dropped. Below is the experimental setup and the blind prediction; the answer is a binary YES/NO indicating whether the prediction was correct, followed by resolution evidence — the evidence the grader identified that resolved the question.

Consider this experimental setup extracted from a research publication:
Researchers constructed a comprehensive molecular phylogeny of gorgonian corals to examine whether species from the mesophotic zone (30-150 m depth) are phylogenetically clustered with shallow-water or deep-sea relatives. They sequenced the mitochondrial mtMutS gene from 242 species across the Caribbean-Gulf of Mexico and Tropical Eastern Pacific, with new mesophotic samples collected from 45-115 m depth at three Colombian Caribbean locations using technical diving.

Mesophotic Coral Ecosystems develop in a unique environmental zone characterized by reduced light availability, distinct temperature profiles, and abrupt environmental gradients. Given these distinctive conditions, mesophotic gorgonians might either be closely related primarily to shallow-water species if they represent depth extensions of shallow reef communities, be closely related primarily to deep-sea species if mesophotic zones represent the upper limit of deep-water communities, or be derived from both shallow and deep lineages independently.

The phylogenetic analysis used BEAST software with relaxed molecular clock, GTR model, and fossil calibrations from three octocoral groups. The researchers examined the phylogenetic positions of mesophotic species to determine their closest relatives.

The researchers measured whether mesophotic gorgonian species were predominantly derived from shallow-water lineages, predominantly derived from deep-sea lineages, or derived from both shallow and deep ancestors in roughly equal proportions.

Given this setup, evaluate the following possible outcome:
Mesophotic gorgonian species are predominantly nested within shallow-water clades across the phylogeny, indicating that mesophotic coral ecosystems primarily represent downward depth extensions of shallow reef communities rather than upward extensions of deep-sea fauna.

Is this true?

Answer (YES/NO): NO